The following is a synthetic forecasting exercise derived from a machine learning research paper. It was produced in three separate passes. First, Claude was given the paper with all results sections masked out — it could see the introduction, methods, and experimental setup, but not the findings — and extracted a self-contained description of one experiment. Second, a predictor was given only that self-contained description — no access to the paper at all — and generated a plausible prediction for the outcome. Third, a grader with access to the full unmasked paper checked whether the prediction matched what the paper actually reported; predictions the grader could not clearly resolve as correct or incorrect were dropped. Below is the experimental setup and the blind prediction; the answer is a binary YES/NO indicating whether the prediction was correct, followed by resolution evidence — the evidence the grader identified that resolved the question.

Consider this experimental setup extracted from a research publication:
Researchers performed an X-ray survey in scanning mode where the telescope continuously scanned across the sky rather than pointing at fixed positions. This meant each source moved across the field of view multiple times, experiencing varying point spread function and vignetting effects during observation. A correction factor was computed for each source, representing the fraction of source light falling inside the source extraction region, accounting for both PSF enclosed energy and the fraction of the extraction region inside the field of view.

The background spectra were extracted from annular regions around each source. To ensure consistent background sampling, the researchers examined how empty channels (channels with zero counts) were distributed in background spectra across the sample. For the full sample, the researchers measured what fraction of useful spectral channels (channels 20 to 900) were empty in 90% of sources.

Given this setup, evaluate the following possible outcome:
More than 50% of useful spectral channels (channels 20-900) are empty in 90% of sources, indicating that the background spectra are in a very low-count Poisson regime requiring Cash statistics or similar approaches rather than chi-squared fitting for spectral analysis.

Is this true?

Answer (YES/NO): NO